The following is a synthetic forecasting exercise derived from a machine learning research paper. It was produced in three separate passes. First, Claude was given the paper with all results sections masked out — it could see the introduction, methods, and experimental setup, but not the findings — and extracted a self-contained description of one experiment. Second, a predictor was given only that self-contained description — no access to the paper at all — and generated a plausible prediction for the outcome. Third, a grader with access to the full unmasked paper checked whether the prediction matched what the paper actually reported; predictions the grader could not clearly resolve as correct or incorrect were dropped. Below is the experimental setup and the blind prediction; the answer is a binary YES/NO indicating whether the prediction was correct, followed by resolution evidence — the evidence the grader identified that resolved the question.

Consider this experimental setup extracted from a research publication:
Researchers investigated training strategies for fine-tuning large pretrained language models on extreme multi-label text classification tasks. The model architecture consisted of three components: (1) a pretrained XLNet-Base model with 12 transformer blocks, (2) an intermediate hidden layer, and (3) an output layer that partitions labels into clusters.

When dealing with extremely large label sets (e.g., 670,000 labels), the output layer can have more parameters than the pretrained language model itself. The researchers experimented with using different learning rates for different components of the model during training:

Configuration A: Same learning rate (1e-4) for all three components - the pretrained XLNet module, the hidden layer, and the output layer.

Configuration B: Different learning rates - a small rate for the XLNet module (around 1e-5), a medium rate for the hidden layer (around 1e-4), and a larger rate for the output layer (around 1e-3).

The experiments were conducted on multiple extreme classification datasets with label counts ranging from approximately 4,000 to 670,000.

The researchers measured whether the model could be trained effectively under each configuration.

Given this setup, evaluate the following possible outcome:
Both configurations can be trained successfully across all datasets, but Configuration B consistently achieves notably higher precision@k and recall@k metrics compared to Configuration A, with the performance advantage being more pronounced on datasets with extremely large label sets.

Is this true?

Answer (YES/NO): NO